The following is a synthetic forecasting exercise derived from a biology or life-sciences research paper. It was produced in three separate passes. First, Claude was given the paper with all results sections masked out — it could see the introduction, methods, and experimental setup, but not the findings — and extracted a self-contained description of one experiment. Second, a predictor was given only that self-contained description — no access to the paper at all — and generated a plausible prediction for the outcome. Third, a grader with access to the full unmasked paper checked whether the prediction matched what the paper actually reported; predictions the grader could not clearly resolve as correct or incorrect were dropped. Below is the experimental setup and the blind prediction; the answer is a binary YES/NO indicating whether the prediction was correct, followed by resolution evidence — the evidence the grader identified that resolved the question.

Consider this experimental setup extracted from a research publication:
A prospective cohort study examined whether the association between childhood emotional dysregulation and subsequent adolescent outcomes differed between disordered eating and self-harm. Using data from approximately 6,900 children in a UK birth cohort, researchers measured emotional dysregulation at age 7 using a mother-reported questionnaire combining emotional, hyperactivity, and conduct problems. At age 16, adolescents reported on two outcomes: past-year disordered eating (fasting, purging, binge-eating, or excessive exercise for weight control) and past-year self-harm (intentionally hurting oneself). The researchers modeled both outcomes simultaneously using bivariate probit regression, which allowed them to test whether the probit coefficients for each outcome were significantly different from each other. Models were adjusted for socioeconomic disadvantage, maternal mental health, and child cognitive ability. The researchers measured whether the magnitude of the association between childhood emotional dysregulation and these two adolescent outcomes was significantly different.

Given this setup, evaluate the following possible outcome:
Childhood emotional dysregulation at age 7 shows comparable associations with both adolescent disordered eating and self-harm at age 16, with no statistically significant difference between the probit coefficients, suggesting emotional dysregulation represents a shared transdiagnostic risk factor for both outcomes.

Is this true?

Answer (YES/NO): YES